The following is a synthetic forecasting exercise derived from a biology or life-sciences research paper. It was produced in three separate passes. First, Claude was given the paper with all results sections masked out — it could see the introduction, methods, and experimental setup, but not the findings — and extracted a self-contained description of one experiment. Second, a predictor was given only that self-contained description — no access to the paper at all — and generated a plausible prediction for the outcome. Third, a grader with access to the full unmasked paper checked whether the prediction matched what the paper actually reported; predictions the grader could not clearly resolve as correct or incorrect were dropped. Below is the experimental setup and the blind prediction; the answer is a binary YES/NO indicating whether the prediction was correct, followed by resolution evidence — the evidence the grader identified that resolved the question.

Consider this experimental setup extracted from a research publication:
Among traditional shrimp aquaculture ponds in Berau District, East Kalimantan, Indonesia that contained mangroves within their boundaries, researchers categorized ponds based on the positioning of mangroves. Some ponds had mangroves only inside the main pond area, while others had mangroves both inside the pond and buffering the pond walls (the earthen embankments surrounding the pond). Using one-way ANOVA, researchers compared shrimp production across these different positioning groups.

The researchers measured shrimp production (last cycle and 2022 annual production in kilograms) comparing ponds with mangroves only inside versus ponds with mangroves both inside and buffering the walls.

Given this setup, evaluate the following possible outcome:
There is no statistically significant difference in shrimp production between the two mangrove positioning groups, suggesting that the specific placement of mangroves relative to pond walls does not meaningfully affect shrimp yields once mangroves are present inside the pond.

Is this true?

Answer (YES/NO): NO